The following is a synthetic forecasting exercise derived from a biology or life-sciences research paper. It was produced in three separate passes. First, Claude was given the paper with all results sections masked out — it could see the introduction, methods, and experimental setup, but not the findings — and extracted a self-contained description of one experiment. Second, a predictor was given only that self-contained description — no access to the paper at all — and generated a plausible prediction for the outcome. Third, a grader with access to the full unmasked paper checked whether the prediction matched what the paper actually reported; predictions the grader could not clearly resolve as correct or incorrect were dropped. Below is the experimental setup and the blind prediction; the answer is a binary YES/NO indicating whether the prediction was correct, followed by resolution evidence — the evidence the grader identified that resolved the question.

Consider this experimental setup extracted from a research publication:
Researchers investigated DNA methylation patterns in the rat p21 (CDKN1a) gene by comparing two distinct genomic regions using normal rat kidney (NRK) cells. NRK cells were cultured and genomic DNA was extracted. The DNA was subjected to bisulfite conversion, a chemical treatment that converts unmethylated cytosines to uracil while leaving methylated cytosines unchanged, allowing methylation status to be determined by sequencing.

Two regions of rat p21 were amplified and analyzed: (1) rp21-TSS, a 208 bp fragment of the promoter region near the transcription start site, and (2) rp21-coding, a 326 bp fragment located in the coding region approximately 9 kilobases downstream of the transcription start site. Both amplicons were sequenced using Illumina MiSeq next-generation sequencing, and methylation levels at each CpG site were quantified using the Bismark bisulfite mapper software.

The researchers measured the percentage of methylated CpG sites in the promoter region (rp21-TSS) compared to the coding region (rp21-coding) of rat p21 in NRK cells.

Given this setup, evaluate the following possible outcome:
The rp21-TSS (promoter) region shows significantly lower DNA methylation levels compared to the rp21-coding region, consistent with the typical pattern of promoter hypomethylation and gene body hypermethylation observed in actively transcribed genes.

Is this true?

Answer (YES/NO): YES